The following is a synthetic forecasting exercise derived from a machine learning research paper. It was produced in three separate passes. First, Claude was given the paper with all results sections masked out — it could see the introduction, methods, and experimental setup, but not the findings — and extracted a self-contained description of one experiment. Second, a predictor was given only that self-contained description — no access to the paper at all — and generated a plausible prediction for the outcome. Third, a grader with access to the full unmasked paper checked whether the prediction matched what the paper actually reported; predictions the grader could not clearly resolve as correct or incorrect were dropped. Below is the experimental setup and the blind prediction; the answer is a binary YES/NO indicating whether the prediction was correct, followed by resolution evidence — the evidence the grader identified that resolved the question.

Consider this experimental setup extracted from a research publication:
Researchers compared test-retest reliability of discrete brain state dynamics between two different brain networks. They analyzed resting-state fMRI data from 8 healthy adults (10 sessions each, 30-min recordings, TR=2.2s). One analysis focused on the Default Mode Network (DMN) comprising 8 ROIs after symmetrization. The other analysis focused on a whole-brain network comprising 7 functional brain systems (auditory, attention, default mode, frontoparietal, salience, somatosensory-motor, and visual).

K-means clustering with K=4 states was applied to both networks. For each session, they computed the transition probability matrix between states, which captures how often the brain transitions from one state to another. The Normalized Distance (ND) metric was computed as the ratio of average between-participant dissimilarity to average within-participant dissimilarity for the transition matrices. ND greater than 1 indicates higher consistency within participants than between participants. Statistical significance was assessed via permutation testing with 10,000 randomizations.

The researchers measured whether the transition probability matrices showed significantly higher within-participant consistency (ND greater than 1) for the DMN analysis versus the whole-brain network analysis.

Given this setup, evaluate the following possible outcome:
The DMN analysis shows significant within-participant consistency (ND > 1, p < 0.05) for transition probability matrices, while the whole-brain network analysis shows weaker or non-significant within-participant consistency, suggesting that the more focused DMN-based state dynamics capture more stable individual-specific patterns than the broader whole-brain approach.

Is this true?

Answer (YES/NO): NO